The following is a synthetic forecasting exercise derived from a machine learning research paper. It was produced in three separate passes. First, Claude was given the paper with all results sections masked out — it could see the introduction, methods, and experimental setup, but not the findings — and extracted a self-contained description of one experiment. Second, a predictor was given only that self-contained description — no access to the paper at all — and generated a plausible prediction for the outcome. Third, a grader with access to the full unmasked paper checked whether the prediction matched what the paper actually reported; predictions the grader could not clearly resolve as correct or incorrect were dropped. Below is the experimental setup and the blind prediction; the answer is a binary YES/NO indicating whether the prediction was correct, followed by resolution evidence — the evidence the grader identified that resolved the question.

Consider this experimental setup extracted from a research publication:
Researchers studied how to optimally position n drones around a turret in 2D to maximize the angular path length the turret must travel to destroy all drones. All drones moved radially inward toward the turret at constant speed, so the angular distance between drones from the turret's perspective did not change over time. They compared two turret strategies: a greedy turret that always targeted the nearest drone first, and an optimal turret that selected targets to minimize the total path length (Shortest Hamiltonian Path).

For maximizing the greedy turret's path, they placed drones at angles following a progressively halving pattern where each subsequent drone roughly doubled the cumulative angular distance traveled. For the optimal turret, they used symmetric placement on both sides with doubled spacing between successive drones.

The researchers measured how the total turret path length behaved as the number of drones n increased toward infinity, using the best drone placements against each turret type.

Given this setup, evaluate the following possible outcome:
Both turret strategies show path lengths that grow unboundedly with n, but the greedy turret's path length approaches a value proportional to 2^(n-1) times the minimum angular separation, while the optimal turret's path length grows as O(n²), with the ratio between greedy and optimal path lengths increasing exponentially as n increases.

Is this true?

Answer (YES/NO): NO